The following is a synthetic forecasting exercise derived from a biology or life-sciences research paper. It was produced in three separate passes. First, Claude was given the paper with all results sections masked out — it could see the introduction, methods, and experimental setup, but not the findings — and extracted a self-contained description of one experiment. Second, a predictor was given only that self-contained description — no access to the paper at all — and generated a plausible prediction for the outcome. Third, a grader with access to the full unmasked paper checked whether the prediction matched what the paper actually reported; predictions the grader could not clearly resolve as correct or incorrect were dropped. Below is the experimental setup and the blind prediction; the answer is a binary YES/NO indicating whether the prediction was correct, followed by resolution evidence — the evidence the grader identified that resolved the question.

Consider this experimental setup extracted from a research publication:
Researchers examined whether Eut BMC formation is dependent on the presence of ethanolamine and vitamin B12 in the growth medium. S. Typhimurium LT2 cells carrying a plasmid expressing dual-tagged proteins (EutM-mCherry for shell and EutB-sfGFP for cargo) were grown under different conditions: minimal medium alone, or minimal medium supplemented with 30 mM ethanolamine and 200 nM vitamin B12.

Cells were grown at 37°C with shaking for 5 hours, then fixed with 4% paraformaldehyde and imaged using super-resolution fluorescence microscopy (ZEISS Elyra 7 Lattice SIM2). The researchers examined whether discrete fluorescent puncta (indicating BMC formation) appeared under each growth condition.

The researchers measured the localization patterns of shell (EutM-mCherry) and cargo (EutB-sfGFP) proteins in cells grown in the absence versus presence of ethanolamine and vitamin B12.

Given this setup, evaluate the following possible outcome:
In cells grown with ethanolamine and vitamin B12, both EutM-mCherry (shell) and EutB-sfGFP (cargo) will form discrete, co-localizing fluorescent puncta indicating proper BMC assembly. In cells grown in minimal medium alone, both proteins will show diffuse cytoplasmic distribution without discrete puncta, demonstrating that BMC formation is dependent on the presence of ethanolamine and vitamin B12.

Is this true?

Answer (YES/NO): YES